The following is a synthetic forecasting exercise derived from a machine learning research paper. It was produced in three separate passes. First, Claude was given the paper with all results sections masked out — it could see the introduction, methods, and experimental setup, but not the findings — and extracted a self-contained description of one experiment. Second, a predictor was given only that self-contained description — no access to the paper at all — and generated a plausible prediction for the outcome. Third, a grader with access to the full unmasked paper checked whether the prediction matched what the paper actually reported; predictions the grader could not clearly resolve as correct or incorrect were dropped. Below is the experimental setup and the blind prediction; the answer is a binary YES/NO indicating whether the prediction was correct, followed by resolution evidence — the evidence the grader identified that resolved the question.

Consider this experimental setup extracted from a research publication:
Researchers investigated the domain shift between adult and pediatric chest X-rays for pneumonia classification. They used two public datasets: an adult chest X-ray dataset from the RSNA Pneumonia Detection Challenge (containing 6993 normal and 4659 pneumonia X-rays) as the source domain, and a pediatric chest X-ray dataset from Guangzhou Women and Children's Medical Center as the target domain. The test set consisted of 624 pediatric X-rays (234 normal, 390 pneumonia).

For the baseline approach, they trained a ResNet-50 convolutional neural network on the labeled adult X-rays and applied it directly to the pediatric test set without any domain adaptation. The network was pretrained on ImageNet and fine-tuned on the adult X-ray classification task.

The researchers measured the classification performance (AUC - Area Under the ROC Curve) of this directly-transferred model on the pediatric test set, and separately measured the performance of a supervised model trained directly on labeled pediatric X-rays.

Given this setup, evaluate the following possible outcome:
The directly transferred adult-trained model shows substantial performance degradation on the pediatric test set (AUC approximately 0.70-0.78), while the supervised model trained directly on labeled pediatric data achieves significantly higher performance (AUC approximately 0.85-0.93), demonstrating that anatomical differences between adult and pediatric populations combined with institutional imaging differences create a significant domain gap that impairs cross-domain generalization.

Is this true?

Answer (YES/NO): NO